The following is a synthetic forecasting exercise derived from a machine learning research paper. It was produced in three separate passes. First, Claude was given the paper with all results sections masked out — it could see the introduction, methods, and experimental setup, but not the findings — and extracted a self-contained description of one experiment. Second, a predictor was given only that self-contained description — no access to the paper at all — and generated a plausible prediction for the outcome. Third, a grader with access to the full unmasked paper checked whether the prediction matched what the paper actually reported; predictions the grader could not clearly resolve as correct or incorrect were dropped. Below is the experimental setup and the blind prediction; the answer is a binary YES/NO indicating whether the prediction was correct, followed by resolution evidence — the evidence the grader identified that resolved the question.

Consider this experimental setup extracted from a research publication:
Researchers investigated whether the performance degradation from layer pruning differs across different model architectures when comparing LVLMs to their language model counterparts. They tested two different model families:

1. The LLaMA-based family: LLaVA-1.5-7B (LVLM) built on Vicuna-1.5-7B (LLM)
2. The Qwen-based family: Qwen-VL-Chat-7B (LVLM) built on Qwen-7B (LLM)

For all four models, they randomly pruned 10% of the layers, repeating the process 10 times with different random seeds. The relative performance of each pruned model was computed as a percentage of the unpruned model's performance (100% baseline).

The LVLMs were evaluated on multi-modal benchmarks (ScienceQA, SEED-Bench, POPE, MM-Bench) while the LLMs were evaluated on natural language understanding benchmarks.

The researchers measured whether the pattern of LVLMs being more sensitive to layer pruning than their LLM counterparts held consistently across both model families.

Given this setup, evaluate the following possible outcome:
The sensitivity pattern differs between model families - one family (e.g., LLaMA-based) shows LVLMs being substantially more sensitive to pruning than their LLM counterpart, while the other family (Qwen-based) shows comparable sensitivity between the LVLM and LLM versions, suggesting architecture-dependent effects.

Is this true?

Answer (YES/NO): NO